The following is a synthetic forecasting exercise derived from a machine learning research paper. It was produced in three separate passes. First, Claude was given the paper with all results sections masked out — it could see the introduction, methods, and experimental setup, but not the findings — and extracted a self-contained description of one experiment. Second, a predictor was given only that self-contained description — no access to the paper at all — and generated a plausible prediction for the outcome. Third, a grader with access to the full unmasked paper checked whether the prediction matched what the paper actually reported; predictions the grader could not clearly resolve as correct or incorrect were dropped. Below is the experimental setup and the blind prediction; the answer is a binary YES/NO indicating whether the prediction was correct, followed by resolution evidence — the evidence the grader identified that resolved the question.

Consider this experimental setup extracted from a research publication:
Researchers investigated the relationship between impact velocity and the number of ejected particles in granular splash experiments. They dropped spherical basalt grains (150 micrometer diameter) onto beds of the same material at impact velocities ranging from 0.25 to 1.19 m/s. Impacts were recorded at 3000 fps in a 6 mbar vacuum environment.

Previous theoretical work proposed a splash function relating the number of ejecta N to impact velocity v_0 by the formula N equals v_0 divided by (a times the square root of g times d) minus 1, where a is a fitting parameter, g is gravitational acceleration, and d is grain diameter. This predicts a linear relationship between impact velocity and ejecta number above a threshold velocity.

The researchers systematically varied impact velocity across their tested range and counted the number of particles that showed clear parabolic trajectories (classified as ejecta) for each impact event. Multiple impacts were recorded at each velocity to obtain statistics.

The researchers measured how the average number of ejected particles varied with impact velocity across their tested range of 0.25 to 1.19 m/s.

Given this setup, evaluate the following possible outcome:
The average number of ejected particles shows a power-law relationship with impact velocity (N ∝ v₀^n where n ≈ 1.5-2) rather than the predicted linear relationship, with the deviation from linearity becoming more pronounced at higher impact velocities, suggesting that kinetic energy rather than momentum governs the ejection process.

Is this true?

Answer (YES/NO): NO